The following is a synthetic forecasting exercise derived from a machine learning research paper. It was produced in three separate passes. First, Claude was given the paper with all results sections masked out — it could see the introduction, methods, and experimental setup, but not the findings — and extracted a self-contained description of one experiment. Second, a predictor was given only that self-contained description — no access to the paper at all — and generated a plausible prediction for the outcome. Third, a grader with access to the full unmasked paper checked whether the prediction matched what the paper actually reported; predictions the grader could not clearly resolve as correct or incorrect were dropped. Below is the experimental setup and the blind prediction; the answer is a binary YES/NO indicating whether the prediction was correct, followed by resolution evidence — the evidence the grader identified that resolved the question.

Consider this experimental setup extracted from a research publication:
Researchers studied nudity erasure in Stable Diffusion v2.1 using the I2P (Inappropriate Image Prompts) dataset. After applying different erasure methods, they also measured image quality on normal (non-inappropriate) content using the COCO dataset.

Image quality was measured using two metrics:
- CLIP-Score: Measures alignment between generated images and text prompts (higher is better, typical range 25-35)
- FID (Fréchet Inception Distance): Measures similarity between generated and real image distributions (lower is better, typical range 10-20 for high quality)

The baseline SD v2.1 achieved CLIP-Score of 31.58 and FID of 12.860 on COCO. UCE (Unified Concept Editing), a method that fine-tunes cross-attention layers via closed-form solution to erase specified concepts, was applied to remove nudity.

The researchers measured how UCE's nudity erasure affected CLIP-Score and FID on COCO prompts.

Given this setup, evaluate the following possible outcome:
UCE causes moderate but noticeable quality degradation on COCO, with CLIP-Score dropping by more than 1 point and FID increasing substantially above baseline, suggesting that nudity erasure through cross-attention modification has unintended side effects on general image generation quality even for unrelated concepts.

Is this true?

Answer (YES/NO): NO